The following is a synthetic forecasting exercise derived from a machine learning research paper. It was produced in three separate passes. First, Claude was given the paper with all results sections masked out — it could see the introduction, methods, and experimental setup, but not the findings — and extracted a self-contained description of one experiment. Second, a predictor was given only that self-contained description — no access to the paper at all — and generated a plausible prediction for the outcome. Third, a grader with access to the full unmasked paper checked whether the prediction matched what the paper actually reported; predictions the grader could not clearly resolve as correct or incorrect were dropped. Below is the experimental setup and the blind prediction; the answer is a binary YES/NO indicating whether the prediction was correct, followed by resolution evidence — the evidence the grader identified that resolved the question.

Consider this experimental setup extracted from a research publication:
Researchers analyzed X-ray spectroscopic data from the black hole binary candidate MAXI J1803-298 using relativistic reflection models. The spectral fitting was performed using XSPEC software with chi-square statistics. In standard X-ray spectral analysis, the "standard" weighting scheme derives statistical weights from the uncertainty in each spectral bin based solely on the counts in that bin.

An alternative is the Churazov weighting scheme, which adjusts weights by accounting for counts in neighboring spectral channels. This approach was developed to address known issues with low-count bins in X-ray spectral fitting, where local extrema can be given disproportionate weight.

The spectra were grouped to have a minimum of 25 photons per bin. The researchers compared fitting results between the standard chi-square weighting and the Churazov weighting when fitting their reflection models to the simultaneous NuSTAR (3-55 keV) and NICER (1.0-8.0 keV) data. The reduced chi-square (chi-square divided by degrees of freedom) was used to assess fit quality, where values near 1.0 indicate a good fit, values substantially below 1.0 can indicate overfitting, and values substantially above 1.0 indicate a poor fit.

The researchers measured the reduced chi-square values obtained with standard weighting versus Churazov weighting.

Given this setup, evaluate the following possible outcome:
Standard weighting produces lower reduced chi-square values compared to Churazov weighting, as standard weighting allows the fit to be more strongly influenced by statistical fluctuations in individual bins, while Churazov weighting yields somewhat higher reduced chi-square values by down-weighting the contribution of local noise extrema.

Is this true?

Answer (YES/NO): YES